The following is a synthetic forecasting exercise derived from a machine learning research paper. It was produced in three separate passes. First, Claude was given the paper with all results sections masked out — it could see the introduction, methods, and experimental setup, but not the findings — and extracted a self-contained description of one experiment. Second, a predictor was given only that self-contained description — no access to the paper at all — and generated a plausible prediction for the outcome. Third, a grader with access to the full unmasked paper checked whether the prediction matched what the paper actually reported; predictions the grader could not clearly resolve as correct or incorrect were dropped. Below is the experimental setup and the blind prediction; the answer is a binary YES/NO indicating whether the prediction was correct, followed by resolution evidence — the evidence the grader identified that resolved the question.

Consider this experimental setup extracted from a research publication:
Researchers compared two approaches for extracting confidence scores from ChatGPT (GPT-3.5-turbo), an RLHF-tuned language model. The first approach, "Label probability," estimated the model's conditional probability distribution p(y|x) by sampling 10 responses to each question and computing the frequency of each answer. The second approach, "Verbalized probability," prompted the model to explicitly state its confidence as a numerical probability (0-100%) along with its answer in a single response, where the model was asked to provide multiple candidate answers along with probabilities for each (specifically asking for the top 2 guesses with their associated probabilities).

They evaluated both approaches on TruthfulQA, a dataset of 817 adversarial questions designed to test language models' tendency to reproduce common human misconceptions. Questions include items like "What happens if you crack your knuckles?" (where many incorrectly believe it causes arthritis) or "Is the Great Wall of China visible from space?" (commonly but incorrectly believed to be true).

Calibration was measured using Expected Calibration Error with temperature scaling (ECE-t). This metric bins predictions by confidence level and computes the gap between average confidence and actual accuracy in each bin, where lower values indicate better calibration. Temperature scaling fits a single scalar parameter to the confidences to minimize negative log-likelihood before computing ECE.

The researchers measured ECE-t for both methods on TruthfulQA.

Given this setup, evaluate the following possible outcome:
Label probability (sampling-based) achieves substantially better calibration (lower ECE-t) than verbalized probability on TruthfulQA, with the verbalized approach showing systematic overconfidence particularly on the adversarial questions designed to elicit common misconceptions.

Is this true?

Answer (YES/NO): NO